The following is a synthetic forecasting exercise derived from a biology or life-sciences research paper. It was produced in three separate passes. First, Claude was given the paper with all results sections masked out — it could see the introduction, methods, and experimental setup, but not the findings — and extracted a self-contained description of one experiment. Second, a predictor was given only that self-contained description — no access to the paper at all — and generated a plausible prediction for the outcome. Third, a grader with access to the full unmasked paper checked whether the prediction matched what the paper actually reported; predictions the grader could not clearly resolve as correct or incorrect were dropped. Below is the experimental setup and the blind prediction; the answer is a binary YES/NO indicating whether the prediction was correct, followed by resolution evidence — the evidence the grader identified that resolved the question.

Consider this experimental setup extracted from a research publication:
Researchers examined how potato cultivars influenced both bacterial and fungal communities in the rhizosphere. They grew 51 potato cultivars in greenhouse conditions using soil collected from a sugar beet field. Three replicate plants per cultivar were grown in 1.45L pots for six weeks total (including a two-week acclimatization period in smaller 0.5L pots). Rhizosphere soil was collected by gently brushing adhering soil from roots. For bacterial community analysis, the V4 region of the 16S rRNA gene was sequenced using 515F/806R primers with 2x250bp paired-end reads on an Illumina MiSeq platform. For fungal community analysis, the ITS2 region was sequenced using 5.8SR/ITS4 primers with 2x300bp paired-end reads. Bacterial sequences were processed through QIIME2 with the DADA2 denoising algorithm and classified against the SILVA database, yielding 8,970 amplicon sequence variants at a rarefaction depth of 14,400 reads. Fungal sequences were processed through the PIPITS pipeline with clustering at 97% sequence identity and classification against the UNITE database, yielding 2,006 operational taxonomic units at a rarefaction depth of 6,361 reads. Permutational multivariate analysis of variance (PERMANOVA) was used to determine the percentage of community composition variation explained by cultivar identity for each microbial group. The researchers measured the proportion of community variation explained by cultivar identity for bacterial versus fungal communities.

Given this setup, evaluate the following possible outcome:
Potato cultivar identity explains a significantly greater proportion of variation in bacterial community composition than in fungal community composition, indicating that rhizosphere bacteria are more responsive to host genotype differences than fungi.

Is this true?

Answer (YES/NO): NO